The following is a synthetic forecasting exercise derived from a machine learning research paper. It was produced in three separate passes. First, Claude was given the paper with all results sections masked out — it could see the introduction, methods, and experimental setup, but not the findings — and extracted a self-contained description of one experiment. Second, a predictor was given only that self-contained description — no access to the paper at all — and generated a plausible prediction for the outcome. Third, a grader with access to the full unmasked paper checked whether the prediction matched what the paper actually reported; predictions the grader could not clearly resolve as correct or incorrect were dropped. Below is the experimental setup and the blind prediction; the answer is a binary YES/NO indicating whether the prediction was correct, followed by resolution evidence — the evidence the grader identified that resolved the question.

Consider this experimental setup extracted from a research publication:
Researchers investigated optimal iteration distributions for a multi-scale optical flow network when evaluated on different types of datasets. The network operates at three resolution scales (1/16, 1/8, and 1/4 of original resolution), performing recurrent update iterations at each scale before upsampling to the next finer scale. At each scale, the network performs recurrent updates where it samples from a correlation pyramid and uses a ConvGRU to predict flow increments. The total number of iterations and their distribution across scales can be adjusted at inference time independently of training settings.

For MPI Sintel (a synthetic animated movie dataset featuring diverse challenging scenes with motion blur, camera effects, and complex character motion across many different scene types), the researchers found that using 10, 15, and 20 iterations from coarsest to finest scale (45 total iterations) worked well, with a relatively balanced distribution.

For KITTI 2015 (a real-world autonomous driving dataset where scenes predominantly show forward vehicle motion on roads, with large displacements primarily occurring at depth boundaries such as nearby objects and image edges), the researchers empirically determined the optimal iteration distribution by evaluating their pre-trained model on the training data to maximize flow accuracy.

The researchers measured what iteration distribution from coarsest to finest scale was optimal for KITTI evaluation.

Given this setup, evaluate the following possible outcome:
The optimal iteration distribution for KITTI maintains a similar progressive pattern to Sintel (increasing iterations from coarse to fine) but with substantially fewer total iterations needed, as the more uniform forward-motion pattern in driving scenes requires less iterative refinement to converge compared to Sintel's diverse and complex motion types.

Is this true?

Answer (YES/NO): YES